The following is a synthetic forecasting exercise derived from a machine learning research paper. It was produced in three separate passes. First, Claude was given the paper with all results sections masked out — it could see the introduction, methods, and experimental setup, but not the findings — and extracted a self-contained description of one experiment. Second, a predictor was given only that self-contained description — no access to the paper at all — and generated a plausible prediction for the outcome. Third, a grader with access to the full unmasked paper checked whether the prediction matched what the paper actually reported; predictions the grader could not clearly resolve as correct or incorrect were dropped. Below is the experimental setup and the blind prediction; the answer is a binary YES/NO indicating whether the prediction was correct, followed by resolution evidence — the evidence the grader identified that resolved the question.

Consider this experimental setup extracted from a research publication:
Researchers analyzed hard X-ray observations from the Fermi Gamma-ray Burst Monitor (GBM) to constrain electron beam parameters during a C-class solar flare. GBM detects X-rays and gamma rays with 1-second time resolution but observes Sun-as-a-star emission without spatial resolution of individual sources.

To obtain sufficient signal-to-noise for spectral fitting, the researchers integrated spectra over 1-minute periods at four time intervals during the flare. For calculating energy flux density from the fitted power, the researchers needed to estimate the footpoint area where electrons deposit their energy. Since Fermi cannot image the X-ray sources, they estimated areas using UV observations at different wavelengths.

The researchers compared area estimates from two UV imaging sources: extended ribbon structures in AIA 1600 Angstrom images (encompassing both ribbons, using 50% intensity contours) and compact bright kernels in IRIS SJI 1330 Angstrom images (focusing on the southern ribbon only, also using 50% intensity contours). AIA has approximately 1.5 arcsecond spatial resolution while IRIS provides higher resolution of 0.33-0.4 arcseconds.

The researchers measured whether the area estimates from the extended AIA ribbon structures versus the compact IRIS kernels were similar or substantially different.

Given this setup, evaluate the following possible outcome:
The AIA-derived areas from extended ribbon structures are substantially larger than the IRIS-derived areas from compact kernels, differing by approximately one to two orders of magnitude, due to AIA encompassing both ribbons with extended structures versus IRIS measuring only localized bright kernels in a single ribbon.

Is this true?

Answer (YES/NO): NO